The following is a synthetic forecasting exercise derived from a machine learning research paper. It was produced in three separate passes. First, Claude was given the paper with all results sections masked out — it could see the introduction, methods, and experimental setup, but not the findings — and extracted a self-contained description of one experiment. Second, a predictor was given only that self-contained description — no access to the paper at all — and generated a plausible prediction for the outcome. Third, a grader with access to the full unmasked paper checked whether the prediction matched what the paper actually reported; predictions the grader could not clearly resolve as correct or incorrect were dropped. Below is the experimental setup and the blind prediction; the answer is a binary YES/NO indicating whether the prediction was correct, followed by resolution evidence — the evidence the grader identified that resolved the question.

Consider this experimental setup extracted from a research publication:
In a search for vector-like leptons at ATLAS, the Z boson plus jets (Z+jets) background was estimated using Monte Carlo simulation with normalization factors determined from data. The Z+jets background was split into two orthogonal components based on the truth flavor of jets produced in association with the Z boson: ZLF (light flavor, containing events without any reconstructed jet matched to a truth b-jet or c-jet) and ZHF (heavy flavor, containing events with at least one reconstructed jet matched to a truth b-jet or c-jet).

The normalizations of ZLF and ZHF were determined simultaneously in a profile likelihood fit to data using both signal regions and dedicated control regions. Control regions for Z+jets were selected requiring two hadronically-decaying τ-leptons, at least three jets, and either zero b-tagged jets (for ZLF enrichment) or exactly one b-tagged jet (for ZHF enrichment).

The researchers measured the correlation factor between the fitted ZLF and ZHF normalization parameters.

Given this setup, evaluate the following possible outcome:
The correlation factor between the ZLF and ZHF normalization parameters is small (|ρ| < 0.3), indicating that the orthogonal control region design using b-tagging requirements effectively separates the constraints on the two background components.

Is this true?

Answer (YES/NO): NO